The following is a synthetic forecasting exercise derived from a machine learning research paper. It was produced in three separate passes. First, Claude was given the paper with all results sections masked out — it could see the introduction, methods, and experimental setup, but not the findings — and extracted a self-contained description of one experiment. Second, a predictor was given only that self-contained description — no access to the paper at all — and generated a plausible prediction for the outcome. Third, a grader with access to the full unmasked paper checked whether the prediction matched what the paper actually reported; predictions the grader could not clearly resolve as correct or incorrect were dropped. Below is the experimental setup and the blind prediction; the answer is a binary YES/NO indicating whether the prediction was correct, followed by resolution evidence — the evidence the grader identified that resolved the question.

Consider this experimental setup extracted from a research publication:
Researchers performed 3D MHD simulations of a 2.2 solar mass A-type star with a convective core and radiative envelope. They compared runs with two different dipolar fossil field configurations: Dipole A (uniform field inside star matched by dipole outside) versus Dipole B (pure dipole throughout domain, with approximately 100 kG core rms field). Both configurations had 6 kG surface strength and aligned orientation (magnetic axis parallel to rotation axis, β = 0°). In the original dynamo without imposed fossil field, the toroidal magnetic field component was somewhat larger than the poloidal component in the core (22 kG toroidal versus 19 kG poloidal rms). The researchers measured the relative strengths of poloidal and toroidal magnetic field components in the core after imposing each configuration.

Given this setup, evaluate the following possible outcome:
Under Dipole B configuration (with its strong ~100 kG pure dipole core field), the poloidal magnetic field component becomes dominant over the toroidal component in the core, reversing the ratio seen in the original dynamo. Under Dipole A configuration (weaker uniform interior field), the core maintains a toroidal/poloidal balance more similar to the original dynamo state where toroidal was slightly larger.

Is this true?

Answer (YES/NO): NO